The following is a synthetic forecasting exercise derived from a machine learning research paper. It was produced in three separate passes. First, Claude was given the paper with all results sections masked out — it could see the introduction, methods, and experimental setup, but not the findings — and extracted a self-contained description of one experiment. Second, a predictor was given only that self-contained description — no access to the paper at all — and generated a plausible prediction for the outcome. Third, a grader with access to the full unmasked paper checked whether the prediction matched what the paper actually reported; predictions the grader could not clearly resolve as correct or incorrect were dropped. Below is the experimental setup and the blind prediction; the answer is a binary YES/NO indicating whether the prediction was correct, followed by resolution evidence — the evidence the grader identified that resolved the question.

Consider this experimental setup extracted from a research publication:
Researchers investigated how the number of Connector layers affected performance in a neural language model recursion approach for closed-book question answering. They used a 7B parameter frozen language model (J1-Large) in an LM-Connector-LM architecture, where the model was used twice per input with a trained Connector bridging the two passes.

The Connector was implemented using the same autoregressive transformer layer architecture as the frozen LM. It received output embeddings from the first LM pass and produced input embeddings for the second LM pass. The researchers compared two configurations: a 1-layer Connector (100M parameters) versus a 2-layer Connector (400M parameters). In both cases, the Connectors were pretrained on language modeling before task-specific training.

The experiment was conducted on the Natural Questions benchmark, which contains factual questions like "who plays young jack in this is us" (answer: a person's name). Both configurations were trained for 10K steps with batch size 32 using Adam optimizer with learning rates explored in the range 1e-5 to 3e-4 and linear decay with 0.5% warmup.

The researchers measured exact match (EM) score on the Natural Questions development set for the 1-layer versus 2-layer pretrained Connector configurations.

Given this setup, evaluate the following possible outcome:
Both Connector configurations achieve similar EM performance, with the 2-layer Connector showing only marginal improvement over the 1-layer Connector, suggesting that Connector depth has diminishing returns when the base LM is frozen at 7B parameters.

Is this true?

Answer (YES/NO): NO